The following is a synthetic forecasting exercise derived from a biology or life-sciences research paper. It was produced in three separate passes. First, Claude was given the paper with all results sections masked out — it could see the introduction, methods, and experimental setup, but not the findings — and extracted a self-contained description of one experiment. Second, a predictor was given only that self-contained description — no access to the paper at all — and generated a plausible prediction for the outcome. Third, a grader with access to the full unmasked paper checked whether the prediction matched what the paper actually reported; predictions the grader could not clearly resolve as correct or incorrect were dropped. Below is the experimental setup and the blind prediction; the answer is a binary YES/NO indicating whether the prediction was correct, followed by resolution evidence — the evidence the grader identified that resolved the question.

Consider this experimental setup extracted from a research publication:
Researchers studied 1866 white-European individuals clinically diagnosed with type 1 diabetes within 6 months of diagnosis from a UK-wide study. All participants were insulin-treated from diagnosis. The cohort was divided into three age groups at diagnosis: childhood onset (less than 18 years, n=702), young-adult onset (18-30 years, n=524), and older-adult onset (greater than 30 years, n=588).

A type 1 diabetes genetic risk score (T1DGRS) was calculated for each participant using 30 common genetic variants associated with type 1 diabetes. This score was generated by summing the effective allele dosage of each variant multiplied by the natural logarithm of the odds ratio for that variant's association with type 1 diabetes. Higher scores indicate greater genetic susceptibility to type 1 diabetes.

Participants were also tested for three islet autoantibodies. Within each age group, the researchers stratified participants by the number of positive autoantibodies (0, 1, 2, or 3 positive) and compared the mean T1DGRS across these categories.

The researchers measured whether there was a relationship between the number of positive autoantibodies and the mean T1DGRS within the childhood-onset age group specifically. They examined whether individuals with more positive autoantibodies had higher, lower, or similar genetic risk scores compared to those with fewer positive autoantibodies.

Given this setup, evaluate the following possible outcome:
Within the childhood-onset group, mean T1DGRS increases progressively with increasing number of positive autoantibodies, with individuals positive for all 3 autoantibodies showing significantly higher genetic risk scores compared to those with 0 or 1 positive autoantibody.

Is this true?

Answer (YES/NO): NO